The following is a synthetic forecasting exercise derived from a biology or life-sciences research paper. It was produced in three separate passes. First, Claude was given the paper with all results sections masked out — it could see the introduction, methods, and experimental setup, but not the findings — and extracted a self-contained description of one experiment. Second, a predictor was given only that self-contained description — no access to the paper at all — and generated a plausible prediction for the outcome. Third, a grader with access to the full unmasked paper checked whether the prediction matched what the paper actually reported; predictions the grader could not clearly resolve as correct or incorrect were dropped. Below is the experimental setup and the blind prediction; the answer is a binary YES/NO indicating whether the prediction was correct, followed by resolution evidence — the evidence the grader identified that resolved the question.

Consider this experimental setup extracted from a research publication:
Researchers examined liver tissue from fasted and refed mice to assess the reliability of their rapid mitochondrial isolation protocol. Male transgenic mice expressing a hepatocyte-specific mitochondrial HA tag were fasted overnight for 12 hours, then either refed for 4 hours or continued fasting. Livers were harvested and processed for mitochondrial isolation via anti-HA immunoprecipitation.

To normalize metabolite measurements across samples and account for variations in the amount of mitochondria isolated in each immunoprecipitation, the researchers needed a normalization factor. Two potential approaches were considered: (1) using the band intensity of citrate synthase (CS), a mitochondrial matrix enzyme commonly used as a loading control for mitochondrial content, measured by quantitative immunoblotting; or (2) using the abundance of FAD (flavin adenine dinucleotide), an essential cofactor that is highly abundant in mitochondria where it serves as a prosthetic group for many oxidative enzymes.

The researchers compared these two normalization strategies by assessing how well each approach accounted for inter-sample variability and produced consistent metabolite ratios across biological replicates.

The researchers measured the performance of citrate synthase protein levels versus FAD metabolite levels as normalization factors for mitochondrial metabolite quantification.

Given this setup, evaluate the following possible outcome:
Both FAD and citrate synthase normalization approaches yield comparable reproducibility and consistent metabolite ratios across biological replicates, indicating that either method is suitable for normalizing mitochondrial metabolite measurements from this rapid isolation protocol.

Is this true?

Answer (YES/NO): NO